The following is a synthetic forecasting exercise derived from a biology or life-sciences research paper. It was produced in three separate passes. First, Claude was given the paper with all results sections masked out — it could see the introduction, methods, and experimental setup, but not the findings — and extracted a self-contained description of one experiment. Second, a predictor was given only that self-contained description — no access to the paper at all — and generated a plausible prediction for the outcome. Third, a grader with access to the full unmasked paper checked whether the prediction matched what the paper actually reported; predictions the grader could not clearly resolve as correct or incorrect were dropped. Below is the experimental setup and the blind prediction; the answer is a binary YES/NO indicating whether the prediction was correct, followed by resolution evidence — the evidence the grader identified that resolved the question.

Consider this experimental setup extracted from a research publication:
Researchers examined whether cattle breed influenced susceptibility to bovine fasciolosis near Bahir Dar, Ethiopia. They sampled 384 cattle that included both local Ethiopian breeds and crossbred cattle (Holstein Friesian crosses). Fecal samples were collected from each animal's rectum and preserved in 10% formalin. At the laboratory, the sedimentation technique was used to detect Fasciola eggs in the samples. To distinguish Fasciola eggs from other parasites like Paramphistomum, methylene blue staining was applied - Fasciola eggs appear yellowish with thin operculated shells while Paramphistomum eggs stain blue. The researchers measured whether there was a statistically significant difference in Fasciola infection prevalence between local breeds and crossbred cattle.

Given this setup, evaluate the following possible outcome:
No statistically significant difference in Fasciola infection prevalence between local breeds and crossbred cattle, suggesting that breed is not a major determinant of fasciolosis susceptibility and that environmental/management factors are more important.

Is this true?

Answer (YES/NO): YES